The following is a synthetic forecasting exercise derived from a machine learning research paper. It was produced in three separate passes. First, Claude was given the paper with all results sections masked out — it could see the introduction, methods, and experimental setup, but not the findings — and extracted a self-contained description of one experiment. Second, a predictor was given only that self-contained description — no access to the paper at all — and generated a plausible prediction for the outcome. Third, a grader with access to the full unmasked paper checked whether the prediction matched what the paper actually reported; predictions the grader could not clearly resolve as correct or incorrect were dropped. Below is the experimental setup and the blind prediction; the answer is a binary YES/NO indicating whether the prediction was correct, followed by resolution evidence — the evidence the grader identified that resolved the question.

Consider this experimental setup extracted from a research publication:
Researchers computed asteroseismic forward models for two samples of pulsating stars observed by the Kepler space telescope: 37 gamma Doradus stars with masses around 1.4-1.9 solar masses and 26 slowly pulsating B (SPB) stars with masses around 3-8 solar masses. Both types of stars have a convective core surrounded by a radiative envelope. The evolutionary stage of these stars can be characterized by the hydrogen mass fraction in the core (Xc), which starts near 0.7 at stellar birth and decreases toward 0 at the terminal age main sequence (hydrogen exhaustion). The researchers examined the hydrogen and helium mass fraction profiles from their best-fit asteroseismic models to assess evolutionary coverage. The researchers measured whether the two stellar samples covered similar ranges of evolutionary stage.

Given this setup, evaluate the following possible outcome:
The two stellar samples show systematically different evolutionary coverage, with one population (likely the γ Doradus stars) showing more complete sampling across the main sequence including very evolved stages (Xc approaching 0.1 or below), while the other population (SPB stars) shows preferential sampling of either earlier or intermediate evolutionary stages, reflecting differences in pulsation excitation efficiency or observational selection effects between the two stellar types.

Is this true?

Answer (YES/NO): NO